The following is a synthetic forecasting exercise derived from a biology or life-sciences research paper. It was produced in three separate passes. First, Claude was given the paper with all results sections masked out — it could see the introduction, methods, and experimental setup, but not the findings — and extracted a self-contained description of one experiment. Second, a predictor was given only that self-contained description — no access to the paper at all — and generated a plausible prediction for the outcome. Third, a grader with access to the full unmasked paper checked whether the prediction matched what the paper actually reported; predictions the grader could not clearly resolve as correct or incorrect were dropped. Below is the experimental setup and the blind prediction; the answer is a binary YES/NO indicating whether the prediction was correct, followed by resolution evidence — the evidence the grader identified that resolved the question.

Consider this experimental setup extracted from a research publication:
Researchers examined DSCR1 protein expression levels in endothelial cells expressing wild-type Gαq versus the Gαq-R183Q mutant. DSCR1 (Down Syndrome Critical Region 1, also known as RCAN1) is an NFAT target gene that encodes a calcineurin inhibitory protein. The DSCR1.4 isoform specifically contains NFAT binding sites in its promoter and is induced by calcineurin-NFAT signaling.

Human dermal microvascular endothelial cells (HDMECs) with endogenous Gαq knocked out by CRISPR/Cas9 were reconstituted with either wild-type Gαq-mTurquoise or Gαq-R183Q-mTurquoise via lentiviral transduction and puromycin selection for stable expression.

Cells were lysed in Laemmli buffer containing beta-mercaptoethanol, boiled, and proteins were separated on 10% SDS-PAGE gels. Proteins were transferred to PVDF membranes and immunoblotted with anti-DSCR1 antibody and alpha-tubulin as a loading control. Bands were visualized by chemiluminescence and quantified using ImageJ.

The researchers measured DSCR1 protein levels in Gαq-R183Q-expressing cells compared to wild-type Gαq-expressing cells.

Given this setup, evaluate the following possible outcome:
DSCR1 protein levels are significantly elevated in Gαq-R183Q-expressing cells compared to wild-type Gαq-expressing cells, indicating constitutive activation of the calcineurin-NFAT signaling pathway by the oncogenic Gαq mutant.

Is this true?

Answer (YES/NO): YES